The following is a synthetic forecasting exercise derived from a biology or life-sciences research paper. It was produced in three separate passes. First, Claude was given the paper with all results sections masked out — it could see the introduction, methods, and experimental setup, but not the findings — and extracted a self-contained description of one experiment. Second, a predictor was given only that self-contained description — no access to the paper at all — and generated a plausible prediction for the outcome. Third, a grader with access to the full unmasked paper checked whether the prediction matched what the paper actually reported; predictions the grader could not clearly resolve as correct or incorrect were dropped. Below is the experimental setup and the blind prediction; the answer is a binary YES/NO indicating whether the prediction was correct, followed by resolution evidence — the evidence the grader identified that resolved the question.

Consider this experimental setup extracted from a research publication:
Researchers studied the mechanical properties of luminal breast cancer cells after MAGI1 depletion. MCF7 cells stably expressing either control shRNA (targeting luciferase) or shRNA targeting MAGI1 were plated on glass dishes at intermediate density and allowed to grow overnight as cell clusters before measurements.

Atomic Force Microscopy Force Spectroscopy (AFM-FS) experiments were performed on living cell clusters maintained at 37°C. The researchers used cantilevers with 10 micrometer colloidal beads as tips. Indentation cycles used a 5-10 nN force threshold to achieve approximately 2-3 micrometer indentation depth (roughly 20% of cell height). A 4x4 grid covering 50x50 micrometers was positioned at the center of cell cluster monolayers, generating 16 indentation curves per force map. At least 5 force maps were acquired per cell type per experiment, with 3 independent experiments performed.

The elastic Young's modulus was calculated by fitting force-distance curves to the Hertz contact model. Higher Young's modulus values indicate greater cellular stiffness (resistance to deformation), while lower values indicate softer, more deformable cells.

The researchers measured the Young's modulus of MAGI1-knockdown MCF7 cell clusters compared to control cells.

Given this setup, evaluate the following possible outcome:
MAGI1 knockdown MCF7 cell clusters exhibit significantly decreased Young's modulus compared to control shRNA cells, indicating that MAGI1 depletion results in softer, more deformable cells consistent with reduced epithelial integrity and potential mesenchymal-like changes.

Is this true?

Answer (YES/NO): NO